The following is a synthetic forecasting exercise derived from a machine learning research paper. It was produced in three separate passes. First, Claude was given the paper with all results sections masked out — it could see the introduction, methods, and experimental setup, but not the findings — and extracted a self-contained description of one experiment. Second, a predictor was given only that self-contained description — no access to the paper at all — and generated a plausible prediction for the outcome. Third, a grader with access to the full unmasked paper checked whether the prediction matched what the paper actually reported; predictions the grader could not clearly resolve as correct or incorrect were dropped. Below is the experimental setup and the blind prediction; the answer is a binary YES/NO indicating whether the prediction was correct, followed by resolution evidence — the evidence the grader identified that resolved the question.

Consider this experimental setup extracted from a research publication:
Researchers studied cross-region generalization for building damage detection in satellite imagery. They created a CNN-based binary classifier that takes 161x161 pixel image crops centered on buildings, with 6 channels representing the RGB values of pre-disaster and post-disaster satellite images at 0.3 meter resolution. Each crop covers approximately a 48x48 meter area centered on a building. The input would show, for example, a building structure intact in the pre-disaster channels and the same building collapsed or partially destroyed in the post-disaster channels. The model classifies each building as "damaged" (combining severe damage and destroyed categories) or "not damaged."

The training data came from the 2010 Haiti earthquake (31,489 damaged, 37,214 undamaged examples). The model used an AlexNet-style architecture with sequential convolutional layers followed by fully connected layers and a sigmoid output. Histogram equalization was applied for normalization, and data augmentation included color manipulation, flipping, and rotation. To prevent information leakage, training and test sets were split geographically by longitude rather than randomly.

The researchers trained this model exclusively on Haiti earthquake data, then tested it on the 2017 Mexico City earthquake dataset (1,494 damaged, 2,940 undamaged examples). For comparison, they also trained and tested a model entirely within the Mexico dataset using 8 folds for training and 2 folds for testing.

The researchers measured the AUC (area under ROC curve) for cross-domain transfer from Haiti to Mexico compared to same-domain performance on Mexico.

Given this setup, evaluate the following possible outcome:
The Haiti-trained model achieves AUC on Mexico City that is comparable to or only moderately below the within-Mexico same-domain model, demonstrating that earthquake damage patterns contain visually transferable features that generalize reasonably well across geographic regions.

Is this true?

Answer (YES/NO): NO